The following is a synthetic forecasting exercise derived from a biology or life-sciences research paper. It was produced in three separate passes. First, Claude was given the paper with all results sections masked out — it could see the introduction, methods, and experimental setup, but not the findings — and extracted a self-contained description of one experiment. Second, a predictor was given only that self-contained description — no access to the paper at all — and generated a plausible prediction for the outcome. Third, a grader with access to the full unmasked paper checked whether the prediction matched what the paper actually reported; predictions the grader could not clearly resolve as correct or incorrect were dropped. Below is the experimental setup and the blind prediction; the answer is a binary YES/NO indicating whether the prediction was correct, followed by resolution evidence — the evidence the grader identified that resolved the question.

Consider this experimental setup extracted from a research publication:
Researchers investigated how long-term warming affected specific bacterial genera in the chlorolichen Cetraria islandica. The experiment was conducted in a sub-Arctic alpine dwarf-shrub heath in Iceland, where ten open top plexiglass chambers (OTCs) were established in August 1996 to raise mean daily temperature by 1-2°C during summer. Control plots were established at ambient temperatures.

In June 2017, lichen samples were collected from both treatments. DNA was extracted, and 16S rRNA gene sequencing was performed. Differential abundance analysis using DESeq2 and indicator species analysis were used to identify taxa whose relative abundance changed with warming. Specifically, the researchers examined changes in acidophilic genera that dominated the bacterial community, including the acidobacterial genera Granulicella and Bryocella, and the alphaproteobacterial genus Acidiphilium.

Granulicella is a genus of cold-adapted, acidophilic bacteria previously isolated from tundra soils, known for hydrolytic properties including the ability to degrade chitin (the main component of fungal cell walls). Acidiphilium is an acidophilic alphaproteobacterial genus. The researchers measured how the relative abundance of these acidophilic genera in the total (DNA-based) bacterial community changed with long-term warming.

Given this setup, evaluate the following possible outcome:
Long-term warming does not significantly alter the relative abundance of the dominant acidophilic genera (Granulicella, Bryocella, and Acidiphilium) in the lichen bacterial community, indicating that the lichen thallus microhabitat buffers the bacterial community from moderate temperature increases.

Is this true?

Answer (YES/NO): NO